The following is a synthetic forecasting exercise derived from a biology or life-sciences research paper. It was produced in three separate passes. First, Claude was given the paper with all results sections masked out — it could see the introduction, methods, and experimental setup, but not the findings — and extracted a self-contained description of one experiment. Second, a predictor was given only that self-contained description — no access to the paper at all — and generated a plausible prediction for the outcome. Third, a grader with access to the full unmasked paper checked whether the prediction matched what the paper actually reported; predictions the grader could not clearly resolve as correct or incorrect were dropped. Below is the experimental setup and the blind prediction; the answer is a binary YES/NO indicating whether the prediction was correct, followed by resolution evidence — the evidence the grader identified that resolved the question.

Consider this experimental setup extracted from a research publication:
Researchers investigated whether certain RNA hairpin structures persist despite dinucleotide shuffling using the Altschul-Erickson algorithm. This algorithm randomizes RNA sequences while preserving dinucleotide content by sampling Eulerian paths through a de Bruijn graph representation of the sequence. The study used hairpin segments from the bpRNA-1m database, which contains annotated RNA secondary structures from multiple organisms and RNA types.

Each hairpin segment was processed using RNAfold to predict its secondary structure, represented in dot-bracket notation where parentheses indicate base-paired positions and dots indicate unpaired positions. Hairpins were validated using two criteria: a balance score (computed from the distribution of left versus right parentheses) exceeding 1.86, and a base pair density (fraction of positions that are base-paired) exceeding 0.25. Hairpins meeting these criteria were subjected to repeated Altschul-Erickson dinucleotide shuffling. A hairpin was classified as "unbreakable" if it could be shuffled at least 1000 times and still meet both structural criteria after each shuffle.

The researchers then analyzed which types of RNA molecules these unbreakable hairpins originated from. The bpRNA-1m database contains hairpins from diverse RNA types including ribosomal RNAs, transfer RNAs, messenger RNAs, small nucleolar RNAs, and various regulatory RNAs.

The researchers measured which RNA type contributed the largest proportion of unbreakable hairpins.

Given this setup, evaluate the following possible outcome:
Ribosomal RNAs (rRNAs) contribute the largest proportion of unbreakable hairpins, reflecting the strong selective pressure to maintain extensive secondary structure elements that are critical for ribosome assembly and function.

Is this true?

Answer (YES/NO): YES